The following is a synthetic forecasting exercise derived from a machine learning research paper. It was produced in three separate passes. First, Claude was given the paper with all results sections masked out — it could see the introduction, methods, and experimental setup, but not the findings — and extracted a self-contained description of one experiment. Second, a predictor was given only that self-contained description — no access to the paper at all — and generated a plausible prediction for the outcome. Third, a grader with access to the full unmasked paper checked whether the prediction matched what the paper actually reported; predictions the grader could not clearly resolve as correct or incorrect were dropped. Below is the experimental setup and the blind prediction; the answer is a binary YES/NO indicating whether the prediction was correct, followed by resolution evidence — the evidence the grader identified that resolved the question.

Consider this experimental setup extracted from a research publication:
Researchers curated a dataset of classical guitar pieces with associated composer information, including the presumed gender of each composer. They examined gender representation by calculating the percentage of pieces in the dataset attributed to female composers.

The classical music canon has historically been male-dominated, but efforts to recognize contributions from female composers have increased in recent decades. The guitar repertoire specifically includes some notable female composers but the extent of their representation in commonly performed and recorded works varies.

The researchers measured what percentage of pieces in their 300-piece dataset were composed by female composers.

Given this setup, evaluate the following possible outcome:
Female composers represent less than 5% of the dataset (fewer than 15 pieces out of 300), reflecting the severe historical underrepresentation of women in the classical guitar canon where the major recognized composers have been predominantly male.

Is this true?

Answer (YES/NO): YES